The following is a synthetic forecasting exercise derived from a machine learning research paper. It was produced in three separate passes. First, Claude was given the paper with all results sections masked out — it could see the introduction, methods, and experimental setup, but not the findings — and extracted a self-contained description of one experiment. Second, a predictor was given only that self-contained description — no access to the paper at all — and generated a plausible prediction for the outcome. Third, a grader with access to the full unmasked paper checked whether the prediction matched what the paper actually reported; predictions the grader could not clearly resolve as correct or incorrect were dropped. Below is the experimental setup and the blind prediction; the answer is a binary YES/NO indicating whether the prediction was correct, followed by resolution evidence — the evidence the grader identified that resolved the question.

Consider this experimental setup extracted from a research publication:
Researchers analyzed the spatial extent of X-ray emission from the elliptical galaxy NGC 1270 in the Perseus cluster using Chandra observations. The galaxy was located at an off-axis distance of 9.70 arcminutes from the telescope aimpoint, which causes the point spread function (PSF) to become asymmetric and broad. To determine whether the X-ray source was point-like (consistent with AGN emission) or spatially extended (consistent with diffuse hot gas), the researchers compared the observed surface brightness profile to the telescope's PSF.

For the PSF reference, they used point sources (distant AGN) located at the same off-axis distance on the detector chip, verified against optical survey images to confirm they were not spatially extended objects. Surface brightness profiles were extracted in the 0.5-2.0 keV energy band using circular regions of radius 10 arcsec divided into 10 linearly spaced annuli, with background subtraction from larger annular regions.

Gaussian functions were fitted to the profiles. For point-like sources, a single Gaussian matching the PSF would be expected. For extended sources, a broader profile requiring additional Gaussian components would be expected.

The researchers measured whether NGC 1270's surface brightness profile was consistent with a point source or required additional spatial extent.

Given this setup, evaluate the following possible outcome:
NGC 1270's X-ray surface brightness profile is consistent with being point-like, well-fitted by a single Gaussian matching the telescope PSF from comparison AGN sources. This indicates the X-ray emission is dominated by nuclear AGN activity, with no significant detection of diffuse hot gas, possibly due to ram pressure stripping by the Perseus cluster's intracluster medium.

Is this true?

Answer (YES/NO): NO